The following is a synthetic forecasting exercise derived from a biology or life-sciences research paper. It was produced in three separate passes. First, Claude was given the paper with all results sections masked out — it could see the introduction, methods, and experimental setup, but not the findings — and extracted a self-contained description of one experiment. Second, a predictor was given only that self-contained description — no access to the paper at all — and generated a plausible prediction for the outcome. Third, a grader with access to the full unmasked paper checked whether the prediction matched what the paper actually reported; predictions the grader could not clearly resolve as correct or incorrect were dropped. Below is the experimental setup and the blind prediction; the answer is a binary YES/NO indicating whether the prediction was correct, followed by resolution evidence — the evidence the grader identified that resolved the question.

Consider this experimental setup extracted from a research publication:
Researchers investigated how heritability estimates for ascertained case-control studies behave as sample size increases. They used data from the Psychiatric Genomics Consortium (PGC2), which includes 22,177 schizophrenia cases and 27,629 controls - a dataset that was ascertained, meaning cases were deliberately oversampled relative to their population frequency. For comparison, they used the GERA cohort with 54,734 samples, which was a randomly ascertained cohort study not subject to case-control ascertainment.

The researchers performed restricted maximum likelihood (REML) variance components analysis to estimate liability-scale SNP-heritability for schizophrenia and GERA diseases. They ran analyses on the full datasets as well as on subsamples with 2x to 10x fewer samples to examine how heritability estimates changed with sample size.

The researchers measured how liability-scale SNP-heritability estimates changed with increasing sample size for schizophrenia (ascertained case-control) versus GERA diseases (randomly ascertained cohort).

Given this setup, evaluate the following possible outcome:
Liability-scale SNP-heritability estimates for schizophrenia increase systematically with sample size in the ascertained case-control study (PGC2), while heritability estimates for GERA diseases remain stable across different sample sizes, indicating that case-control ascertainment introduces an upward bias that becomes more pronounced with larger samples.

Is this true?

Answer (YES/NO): NO